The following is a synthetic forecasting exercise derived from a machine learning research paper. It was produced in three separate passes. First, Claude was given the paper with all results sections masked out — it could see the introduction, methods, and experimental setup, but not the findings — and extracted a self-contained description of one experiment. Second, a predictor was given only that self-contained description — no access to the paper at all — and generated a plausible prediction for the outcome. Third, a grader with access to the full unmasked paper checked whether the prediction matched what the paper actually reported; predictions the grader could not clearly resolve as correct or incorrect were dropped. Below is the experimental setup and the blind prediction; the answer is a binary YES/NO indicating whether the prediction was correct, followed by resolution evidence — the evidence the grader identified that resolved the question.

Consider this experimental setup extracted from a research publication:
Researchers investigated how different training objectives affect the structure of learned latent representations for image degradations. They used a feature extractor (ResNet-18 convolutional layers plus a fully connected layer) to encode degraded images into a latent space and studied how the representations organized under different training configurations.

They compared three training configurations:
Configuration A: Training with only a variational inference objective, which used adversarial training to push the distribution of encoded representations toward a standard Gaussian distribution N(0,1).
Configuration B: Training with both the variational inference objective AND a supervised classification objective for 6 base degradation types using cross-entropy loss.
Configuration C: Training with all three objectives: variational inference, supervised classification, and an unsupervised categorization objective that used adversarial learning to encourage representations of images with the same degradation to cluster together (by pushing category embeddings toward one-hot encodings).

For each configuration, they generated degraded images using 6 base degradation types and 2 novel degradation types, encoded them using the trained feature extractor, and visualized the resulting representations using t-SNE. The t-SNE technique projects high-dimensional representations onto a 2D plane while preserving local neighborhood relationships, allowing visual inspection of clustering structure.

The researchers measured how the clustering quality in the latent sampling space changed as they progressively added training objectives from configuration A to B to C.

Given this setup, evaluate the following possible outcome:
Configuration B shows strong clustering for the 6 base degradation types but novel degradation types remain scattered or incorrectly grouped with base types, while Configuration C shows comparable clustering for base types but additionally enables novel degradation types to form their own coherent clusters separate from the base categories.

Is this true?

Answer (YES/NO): YES